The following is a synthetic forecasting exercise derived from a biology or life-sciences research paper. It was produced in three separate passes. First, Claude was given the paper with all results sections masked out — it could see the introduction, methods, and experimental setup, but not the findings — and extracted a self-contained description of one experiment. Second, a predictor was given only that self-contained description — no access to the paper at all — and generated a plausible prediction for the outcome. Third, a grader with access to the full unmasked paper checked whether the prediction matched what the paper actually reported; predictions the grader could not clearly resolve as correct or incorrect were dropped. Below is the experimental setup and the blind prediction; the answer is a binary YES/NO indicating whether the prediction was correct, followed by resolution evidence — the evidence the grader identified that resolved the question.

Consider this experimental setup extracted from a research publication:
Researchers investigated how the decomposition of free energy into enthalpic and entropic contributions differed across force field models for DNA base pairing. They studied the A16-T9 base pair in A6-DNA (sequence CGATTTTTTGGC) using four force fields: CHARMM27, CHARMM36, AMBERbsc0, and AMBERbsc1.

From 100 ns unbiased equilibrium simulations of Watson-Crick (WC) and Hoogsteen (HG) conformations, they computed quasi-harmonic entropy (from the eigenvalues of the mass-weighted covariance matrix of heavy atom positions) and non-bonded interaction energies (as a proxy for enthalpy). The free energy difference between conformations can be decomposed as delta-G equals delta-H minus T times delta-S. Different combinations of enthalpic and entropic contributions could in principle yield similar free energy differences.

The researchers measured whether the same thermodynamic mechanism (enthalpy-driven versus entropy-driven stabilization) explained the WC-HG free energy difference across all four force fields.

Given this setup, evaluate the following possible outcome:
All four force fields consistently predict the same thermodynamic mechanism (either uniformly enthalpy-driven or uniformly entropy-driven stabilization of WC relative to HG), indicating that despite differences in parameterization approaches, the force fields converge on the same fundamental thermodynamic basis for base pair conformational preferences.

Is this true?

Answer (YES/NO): NO